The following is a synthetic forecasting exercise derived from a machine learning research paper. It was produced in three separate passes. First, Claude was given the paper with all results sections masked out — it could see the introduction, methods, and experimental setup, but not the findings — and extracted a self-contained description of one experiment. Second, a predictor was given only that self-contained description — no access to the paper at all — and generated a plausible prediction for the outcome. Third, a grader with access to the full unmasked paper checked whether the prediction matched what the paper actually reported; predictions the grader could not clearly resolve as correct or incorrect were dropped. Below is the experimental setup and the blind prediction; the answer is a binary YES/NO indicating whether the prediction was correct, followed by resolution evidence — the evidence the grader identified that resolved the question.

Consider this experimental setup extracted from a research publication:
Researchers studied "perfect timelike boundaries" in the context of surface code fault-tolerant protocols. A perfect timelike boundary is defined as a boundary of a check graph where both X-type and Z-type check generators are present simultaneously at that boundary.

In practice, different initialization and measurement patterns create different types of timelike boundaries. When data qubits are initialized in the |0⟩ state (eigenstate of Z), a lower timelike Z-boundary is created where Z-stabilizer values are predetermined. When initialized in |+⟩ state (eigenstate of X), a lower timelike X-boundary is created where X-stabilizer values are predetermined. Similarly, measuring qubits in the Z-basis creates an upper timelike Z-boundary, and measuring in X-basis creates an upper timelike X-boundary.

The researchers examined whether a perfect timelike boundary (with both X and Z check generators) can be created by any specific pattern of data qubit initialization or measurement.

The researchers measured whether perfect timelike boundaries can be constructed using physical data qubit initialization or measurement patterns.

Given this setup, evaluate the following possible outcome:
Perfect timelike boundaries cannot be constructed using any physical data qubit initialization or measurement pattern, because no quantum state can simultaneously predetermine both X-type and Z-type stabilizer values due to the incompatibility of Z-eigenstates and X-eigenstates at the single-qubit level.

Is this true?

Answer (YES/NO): YES